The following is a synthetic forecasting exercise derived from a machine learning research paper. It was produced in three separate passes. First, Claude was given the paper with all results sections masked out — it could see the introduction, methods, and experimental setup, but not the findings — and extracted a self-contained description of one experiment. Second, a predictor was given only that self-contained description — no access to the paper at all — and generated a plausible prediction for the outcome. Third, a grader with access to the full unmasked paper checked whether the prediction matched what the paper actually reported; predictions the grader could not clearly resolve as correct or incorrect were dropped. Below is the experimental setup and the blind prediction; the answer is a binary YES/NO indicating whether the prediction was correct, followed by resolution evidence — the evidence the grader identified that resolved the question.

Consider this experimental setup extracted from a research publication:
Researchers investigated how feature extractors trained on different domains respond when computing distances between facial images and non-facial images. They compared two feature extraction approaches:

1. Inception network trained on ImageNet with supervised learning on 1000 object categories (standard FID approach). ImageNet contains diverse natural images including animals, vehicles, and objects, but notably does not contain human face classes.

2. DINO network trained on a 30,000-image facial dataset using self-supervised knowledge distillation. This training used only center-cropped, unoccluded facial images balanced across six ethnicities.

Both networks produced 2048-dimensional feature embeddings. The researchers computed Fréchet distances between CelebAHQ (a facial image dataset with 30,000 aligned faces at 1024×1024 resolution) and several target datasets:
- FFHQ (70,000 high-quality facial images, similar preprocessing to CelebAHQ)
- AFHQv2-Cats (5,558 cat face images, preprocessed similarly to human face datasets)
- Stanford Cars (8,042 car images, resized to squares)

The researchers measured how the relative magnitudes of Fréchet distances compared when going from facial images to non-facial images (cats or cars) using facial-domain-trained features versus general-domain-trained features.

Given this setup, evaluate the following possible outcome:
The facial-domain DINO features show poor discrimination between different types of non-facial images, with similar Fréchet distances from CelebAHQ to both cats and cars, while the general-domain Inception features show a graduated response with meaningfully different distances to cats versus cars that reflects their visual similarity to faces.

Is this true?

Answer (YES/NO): NO